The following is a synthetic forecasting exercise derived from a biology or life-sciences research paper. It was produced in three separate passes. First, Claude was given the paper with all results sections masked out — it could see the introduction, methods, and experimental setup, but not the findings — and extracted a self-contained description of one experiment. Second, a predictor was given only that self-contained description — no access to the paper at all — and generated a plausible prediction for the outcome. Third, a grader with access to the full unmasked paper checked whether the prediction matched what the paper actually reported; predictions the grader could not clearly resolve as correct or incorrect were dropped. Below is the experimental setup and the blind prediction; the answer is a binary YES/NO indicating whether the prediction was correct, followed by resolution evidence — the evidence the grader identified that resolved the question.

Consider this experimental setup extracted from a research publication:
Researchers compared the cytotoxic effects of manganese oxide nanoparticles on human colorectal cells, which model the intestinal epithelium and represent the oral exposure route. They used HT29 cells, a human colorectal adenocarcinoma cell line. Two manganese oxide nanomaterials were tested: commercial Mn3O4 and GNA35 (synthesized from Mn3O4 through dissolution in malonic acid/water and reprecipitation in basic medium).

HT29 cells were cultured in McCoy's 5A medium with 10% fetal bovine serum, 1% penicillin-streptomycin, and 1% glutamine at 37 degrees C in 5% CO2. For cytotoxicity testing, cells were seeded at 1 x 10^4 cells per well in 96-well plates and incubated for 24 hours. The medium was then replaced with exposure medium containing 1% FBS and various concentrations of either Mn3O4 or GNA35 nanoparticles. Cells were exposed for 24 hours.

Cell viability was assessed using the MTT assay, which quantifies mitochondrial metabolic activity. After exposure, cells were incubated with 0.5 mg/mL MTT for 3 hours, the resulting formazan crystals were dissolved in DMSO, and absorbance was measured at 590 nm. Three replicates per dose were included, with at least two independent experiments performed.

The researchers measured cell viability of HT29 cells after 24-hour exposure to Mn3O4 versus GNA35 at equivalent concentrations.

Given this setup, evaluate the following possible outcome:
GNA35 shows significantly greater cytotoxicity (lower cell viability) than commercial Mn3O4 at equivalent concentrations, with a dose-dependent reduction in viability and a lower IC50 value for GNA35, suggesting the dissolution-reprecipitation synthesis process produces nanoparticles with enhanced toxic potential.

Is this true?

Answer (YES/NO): NO